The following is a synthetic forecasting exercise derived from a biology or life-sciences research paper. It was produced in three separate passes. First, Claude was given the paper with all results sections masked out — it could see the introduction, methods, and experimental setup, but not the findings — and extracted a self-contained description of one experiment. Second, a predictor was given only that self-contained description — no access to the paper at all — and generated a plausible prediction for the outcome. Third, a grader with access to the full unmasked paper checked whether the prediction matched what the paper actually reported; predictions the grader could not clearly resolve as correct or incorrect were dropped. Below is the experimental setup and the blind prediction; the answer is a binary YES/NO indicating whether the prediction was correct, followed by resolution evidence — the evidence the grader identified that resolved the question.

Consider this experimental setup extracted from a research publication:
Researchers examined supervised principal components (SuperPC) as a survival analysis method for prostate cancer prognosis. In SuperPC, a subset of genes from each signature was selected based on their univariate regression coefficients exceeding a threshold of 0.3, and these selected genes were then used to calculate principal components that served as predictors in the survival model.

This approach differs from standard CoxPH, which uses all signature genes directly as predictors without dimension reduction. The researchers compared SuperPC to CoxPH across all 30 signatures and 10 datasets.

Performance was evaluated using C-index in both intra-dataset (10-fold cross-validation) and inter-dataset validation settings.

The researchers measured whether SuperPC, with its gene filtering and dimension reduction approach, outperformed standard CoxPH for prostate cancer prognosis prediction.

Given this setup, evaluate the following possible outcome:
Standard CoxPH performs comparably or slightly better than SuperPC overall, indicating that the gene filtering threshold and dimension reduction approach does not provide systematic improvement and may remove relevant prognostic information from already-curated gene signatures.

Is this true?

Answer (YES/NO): YES